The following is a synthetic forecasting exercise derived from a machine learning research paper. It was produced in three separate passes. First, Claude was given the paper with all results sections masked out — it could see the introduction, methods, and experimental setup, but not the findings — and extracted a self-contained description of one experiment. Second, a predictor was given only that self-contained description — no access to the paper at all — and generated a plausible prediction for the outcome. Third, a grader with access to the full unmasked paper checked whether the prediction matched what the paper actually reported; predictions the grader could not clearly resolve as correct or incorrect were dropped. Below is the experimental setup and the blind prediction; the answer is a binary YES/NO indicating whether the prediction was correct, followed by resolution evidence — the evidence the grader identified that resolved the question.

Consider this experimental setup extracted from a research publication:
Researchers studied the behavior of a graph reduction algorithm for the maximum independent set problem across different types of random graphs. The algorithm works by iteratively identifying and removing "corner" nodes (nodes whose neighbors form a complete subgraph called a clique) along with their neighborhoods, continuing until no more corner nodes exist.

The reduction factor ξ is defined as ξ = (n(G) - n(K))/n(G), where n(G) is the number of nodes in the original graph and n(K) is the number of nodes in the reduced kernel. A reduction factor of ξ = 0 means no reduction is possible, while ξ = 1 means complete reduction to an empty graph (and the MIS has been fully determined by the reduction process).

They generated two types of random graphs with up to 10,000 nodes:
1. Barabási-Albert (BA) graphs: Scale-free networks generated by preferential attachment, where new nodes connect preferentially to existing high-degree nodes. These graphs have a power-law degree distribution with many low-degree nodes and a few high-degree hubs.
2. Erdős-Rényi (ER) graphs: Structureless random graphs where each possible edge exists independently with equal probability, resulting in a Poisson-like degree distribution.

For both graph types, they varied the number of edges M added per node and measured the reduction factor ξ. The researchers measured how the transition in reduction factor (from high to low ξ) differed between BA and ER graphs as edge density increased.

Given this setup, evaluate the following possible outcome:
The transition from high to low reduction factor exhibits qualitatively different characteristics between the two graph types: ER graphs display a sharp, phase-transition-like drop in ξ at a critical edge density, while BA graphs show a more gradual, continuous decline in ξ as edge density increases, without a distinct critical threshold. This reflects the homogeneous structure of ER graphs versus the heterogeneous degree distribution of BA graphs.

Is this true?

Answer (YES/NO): NO